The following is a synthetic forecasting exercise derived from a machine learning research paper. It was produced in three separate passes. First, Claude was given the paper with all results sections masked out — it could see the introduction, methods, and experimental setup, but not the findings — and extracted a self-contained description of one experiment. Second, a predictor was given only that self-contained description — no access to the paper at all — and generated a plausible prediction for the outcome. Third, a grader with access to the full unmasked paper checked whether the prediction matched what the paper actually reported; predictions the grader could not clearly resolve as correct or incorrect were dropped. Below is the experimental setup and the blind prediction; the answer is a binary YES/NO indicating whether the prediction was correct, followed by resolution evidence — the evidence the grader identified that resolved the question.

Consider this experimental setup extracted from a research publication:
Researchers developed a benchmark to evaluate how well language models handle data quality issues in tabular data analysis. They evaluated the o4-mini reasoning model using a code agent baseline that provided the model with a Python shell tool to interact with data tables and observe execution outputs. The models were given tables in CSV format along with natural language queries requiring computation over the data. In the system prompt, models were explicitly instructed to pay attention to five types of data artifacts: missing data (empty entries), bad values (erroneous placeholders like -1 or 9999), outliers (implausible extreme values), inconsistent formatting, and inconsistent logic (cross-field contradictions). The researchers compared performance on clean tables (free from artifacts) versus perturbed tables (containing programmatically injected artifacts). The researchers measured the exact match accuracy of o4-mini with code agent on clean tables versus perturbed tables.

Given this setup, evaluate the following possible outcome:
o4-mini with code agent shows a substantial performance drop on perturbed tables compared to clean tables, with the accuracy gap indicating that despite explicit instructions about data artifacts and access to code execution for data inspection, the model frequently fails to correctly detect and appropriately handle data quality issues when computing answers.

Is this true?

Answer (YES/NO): YES